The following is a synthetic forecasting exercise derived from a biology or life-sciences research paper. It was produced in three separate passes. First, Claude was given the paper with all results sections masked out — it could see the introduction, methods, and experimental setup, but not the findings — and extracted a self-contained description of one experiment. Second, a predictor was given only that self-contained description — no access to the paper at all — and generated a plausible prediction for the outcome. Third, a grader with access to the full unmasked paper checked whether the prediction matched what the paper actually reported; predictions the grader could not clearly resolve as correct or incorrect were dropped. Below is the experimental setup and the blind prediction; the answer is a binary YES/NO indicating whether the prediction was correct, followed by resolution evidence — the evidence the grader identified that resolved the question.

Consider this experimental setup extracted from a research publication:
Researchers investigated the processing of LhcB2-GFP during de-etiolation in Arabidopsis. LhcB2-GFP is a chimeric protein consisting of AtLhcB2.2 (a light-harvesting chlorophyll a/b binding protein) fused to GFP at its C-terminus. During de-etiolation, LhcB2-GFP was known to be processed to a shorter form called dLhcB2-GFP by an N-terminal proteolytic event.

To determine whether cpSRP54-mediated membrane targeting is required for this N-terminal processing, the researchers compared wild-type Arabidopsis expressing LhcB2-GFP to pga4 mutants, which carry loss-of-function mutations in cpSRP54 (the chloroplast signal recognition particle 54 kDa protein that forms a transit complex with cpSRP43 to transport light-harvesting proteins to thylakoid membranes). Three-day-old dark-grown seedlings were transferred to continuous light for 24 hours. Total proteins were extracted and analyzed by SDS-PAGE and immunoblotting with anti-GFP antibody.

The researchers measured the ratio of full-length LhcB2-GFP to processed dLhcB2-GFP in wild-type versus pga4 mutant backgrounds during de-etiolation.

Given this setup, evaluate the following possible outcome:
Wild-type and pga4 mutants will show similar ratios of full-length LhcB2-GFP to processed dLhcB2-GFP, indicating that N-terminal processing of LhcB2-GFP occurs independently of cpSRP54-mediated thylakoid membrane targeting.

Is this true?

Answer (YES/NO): NO